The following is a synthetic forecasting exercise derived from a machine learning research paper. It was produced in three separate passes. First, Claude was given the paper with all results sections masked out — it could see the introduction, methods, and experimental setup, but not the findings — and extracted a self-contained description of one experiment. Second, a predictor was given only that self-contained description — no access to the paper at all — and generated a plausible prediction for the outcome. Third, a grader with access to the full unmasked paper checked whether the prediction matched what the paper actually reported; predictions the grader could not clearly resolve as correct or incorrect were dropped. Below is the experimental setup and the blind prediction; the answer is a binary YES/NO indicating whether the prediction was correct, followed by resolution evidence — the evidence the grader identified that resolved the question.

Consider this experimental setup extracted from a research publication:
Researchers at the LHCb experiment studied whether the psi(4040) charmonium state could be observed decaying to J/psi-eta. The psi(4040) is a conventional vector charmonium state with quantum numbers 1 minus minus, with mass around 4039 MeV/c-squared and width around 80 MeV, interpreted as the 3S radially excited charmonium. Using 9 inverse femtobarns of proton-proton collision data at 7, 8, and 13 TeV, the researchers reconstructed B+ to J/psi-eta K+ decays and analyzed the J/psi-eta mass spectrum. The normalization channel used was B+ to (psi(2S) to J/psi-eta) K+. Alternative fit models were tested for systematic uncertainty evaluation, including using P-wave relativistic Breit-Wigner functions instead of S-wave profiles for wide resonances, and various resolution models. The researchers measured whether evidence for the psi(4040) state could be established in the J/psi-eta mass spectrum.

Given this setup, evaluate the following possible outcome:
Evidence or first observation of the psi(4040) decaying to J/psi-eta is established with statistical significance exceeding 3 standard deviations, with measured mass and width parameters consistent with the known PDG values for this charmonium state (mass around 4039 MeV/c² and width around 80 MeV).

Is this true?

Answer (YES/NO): NO